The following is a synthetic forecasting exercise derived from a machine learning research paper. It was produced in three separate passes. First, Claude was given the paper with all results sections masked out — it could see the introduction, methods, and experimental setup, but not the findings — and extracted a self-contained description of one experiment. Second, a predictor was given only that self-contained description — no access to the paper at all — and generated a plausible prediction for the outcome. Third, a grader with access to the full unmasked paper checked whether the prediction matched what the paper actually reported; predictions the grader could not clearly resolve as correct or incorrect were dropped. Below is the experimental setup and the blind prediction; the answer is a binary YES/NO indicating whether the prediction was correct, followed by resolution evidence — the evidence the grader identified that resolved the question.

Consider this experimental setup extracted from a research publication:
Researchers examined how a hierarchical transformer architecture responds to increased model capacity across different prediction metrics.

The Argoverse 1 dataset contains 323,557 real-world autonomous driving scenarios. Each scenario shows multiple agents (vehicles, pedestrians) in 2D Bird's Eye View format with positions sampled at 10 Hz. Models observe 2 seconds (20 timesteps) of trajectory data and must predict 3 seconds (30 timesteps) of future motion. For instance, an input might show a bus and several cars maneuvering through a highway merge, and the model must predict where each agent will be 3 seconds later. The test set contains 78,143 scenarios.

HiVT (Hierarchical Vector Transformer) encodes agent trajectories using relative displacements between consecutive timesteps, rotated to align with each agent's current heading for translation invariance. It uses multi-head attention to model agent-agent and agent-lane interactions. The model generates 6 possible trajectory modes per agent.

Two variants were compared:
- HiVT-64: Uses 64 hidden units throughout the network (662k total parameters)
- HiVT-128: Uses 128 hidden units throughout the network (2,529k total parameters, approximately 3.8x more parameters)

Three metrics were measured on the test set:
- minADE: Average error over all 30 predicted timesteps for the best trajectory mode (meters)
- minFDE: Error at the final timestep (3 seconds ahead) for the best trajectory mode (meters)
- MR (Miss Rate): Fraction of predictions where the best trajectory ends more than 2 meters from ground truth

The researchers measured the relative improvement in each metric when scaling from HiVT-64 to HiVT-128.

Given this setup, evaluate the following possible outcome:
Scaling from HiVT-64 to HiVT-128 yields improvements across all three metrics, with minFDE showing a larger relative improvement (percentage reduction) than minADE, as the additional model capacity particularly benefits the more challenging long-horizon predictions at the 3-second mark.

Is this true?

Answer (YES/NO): YES